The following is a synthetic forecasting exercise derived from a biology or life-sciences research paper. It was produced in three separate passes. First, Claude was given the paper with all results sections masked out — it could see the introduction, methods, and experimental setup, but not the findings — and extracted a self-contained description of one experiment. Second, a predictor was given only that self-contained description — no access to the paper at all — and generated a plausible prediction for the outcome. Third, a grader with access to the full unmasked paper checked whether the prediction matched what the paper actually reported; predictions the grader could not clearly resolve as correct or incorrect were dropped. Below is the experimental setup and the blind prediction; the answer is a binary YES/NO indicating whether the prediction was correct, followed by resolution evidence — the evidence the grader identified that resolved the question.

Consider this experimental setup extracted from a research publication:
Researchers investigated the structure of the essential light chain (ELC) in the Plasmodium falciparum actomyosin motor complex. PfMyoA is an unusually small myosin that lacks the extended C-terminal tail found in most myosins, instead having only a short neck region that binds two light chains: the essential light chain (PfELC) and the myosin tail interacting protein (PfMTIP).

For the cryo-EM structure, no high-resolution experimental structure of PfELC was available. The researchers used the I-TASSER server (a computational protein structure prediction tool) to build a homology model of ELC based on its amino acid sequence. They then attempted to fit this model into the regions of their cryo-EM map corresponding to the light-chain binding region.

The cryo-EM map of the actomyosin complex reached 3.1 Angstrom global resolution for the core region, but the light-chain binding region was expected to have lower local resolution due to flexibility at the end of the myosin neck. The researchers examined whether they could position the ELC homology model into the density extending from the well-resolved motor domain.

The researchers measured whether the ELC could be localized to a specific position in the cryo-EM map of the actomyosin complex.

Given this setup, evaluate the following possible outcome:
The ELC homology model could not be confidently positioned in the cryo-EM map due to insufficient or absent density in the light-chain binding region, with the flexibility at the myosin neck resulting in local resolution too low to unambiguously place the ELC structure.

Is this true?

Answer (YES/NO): NO